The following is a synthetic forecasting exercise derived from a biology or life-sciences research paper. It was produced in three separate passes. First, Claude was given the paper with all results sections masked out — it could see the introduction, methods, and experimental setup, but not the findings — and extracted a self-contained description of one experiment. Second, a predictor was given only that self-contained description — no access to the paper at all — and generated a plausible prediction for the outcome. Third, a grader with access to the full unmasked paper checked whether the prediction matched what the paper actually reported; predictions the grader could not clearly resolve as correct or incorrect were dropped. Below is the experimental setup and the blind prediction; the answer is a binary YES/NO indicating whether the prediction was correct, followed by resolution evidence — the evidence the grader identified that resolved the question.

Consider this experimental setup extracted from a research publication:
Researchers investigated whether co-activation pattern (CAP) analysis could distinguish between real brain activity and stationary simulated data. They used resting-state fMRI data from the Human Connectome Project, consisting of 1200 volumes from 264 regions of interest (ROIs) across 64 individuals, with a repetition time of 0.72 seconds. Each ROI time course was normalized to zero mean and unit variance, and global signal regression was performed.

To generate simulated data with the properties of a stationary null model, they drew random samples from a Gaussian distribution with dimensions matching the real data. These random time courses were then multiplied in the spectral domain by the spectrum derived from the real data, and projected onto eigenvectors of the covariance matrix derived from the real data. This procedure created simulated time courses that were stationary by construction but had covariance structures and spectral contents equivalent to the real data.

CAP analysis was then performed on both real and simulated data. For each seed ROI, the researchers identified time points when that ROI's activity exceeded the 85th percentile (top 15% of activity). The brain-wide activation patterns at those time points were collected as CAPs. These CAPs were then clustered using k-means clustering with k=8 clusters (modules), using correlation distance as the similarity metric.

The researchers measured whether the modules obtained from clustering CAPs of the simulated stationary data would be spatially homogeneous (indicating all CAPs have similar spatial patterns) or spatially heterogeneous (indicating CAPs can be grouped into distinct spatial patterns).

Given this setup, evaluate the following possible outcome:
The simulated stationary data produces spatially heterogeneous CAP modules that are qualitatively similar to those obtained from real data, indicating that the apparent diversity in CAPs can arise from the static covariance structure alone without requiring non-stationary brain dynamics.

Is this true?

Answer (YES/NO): YES